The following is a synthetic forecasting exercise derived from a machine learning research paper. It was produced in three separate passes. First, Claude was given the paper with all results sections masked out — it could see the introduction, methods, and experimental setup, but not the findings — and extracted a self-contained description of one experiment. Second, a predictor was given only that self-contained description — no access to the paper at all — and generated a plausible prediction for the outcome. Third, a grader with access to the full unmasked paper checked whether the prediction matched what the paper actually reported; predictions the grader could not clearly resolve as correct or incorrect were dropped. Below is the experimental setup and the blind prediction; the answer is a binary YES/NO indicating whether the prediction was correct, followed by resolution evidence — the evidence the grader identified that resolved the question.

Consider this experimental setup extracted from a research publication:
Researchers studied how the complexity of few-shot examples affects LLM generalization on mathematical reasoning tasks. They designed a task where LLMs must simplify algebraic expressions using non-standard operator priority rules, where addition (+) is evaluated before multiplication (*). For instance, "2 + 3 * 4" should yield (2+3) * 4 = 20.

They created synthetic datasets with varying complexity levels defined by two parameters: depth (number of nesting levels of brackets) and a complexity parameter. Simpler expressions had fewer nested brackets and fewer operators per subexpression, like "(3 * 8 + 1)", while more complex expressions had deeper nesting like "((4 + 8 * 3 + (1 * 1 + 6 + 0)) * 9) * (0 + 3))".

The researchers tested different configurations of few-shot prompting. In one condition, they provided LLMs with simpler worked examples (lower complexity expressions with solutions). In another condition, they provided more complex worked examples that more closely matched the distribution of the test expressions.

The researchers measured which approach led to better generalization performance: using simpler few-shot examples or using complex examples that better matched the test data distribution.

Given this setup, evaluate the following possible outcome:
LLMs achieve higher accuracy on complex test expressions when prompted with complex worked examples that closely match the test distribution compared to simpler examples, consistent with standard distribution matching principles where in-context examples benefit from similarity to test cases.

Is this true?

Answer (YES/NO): NO